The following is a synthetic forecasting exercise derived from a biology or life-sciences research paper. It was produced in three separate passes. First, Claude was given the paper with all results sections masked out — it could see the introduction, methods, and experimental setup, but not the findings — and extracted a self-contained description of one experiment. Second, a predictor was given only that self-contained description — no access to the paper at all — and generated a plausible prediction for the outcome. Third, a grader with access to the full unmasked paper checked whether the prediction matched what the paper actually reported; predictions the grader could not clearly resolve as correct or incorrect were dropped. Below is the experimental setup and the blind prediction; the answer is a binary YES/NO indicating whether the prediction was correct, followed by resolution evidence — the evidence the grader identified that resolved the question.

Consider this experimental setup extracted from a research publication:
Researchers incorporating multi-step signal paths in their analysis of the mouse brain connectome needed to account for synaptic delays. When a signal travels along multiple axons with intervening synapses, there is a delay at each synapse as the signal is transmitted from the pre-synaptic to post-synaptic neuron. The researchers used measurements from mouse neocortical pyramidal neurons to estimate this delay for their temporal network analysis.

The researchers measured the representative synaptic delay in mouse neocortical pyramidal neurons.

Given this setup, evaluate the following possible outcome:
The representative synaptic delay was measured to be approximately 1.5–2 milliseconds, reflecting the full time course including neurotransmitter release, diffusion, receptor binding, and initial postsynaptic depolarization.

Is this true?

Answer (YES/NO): YES